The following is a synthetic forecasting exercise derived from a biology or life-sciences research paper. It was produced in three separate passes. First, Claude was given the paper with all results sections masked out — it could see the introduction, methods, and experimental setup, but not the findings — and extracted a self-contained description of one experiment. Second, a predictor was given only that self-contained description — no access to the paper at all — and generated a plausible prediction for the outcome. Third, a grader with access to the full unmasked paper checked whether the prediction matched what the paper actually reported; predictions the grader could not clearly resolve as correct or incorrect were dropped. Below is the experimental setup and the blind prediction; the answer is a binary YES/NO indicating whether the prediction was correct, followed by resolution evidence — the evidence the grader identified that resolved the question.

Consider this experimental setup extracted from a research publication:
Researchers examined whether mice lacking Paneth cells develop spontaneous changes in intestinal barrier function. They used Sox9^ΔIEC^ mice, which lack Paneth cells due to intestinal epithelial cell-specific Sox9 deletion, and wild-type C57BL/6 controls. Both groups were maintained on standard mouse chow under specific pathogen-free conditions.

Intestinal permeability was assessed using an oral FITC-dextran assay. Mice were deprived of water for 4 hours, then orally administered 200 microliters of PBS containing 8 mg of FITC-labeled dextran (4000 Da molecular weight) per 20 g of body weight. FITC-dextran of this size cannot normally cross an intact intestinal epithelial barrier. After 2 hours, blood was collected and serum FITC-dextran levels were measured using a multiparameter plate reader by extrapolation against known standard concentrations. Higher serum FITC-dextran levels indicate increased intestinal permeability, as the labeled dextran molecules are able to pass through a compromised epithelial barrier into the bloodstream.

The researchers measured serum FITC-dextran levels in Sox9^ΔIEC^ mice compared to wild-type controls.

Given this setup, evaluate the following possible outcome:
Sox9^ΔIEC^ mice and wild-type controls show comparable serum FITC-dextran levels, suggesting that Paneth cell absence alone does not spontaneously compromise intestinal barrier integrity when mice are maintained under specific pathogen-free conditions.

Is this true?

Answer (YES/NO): YES